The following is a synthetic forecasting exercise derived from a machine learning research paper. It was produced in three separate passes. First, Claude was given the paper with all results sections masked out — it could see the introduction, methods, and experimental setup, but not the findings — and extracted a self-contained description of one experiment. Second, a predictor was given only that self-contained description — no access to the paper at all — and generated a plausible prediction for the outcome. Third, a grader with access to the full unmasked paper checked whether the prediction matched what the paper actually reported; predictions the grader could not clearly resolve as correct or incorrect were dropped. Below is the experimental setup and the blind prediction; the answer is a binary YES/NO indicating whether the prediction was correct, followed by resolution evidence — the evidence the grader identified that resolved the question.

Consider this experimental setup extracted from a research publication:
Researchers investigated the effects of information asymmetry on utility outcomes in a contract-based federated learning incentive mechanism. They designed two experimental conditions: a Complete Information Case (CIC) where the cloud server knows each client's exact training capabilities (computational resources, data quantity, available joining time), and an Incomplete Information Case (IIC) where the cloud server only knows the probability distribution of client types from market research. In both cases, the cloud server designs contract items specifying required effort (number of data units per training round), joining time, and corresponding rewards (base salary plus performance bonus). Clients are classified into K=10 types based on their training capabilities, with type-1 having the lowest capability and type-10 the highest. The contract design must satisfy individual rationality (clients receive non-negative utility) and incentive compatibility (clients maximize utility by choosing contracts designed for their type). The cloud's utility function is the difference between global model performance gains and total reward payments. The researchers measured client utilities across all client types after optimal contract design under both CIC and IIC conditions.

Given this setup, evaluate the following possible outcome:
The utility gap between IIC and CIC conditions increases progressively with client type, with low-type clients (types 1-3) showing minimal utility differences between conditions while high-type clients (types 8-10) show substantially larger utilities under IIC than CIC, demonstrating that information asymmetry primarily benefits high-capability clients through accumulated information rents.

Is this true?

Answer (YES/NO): YES